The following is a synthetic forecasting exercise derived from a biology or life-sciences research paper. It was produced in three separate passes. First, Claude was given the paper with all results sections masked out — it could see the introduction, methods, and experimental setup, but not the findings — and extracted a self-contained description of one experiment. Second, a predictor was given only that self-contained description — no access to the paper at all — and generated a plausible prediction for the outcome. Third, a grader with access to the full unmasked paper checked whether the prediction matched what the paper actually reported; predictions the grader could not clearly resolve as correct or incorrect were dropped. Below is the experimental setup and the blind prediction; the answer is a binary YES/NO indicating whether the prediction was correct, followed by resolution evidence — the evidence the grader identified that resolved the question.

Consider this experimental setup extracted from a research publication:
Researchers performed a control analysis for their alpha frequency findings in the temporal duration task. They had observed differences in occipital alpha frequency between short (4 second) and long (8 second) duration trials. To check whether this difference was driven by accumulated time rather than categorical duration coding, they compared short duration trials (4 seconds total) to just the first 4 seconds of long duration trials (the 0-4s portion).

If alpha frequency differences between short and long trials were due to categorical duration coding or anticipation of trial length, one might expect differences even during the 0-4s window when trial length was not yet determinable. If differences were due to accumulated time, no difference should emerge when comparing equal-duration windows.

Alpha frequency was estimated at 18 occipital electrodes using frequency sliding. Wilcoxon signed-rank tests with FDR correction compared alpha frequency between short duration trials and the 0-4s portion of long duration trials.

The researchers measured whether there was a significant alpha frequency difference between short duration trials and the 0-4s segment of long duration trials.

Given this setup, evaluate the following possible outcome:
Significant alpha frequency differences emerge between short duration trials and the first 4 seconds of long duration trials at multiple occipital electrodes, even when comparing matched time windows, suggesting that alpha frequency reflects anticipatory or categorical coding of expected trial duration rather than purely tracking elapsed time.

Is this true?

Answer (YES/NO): NO